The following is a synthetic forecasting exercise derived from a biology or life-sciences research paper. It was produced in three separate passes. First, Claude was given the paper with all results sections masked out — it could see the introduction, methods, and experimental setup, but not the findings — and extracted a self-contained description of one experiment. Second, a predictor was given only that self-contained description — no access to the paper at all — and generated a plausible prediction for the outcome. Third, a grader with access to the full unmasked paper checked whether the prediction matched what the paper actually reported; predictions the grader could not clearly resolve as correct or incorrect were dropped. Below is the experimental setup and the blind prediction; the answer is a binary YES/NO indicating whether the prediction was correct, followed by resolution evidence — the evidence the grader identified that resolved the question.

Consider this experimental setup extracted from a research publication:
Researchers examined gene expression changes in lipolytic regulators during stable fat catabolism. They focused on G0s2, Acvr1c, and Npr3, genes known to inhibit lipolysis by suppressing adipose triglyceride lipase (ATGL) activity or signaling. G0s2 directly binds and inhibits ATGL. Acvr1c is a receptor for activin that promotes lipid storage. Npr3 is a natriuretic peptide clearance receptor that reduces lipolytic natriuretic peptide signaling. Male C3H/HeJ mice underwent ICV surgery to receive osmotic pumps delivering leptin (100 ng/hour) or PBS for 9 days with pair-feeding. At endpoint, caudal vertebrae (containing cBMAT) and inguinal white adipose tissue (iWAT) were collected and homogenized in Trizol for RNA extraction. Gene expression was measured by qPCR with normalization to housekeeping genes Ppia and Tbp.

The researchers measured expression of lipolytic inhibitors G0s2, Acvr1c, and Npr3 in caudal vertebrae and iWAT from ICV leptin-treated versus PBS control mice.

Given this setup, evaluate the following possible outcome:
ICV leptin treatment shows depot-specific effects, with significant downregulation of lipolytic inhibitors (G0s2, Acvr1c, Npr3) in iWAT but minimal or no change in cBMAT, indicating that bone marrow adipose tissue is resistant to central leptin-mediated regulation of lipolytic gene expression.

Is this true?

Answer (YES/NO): NO